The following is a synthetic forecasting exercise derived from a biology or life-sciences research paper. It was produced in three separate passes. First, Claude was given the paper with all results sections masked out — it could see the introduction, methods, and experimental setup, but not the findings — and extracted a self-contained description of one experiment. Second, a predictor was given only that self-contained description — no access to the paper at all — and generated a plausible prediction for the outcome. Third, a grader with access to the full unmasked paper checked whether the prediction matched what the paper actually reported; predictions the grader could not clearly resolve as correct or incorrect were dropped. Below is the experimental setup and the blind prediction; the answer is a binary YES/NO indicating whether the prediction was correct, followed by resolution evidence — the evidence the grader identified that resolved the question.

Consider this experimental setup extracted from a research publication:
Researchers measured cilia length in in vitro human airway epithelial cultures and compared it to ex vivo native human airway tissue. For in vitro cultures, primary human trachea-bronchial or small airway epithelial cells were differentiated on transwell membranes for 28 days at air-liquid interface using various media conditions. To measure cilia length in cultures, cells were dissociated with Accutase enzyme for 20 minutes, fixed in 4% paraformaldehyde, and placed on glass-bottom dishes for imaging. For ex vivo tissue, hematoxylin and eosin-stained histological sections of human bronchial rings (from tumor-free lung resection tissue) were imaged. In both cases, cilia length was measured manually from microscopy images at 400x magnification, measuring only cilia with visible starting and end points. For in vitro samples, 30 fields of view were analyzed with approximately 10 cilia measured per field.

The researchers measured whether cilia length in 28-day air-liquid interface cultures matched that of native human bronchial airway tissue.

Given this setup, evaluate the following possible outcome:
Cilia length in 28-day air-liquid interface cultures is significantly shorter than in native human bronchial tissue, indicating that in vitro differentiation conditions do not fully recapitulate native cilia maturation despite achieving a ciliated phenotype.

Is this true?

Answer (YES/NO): NO